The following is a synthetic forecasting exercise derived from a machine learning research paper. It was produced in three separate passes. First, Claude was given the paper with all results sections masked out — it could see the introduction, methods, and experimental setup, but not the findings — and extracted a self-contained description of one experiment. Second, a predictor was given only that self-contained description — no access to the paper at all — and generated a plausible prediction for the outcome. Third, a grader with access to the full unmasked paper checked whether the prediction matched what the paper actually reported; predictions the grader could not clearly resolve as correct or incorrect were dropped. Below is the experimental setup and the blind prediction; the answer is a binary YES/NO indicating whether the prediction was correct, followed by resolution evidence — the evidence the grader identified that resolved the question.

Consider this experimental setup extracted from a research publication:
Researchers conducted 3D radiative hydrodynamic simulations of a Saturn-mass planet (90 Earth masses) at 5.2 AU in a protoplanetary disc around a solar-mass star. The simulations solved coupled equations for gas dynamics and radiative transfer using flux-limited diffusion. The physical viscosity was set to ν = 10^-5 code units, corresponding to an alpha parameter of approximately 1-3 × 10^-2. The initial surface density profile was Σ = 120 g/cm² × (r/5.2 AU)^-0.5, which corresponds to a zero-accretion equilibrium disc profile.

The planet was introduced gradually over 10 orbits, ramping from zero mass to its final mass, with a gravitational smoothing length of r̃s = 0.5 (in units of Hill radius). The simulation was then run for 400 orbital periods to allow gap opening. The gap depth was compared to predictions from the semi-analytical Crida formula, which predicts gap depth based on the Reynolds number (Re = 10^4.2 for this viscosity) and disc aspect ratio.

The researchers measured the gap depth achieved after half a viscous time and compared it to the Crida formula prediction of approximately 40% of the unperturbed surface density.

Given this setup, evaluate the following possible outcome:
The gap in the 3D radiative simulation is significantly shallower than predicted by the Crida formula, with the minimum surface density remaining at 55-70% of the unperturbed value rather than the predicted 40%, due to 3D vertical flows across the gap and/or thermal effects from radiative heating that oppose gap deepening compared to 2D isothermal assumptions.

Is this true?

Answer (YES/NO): NO